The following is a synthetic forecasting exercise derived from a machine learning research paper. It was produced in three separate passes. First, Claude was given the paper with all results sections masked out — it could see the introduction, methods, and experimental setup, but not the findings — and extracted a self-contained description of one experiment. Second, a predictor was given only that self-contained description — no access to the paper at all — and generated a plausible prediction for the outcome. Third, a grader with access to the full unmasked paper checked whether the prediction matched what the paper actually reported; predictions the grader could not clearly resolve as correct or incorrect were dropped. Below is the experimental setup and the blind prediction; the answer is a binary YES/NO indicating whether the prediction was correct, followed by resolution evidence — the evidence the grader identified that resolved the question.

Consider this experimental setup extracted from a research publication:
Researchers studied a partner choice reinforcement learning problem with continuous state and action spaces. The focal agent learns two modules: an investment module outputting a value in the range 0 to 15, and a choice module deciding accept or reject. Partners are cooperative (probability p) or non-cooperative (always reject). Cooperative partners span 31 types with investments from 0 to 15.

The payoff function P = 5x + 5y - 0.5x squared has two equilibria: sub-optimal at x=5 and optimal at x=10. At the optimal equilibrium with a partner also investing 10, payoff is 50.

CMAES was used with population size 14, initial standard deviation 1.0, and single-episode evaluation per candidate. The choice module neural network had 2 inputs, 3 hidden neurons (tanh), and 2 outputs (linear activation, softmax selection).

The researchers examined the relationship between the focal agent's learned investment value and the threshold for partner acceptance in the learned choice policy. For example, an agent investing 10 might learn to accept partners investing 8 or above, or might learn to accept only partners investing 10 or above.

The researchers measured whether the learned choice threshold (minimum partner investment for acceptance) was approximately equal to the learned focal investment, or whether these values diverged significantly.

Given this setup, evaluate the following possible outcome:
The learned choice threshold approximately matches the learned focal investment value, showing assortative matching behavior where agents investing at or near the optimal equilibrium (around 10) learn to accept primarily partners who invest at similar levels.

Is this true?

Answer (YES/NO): YES